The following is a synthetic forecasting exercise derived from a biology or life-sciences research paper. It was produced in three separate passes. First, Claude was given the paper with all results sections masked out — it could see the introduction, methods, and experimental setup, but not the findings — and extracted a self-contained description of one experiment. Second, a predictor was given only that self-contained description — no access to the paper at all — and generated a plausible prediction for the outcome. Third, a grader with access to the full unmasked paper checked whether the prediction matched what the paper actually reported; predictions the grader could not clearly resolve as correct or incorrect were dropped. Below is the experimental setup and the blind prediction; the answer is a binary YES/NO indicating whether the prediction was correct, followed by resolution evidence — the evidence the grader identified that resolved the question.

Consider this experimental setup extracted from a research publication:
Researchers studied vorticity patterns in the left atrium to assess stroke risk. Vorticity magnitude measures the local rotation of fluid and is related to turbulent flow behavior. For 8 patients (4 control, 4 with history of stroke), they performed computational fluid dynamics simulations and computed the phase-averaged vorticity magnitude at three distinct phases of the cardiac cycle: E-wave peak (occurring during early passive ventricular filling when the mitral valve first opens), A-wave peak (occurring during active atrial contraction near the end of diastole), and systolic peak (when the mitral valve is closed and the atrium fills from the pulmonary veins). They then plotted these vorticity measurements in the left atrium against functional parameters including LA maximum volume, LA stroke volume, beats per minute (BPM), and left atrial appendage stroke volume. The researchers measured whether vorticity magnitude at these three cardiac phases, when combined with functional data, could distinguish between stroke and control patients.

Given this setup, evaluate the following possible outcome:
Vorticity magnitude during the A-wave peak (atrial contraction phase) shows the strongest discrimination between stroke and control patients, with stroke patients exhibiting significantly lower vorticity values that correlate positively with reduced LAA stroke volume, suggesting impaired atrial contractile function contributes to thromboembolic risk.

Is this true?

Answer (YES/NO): NO